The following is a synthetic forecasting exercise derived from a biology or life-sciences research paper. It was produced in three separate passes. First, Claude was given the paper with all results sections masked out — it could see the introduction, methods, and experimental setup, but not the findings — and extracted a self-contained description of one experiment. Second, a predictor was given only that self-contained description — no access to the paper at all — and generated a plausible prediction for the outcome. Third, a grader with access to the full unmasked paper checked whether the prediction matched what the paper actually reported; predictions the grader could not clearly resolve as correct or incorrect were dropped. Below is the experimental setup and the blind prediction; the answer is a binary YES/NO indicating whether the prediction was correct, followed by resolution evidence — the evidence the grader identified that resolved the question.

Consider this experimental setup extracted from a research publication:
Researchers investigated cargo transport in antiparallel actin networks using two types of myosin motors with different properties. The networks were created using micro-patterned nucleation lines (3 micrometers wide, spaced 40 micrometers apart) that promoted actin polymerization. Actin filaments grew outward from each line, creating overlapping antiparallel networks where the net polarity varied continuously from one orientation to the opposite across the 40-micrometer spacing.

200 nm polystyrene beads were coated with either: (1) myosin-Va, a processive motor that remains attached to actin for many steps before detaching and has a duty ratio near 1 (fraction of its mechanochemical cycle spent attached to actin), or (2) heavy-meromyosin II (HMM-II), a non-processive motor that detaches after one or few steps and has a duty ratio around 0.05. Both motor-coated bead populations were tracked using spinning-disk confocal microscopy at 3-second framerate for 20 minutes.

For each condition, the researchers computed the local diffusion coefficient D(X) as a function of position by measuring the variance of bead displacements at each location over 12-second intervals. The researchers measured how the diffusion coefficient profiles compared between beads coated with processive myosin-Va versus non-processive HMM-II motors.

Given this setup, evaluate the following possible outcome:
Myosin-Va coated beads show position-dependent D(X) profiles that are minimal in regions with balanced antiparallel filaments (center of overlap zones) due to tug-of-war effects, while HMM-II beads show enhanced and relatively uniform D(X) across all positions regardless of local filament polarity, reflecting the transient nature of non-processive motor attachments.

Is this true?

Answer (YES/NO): NO